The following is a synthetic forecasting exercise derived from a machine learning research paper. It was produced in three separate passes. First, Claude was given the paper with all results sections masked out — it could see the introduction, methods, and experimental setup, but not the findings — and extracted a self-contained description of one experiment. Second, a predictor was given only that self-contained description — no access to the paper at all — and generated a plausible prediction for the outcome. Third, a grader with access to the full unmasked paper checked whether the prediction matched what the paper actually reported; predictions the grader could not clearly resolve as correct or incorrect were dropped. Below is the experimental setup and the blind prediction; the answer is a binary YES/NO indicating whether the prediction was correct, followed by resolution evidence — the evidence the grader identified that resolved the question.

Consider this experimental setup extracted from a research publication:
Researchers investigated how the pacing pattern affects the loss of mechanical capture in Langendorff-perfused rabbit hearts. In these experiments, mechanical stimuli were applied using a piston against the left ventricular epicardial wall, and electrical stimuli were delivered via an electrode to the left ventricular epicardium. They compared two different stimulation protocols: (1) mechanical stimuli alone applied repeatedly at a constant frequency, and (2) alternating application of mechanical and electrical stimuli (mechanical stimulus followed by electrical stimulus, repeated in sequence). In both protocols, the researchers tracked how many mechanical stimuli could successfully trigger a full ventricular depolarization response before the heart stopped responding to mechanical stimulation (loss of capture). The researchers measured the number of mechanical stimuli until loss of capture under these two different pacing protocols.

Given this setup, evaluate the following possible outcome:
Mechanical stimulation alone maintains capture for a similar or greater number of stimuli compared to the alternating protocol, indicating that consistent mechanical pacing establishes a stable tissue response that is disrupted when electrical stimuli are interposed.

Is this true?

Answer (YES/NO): YES